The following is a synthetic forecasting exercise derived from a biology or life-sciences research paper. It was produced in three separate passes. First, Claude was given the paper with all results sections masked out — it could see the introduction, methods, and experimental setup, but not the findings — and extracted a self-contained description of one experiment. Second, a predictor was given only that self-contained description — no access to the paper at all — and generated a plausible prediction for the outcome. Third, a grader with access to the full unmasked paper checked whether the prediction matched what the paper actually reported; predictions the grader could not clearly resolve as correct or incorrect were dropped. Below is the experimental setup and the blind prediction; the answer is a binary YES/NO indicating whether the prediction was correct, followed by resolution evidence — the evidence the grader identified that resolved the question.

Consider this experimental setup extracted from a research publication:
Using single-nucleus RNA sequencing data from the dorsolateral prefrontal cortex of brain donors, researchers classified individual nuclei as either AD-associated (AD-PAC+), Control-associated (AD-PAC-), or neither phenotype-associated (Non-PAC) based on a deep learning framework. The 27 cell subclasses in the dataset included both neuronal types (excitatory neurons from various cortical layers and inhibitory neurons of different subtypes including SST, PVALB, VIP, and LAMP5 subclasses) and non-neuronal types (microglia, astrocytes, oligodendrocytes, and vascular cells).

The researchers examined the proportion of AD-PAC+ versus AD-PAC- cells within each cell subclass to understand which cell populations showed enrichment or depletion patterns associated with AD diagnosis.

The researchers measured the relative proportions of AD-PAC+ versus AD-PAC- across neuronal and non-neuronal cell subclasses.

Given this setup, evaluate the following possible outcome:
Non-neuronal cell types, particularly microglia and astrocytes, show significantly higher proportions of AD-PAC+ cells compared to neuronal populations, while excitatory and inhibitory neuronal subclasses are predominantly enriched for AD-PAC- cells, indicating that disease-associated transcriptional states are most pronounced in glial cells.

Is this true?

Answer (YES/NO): YES